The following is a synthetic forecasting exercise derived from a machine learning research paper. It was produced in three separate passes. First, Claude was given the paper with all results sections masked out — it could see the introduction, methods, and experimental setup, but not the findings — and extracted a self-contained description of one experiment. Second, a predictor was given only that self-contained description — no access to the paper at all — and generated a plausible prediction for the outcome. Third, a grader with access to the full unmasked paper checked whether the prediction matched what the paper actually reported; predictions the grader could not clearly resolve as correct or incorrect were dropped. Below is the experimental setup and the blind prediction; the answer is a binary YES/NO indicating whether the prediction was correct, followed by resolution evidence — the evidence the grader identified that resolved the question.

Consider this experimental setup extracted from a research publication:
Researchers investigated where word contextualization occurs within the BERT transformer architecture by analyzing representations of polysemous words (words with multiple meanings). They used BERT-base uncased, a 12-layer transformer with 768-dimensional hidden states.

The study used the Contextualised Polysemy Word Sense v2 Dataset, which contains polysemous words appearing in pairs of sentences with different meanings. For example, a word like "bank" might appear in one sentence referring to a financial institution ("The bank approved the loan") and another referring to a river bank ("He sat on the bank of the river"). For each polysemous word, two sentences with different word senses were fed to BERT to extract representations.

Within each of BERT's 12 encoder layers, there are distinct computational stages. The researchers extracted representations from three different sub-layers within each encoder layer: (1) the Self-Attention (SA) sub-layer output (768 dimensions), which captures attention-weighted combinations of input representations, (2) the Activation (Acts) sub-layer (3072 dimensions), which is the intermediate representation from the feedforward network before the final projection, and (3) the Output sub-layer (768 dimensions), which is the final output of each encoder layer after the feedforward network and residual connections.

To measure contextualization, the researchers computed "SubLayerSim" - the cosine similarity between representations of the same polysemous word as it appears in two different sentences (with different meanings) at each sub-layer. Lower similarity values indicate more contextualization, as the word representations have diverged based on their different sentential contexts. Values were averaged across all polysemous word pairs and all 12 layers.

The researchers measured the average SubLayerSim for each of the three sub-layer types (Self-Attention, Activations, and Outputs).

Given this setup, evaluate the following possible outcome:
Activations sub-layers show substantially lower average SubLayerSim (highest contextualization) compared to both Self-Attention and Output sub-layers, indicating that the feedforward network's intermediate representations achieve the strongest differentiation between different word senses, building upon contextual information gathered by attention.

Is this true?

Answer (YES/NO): NO